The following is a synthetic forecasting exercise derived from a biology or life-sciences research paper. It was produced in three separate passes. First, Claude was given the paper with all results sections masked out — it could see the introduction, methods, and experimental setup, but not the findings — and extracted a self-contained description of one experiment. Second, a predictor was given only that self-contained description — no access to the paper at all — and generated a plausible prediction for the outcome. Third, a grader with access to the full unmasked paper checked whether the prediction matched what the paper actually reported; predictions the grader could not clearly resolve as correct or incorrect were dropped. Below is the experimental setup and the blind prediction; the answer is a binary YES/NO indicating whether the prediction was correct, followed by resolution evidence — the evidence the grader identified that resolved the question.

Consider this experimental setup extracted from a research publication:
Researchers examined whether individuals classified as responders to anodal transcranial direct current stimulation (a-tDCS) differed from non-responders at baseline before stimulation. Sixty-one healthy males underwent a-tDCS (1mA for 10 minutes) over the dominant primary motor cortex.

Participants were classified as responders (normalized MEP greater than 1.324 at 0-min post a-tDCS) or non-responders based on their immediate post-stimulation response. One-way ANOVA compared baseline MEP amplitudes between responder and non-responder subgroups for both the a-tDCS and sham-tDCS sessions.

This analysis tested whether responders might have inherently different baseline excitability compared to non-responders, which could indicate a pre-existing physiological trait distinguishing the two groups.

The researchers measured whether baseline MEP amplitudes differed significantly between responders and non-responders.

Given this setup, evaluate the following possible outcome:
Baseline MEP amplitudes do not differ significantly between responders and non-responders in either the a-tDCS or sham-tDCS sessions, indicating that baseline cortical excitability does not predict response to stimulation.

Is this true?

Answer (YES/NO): YES